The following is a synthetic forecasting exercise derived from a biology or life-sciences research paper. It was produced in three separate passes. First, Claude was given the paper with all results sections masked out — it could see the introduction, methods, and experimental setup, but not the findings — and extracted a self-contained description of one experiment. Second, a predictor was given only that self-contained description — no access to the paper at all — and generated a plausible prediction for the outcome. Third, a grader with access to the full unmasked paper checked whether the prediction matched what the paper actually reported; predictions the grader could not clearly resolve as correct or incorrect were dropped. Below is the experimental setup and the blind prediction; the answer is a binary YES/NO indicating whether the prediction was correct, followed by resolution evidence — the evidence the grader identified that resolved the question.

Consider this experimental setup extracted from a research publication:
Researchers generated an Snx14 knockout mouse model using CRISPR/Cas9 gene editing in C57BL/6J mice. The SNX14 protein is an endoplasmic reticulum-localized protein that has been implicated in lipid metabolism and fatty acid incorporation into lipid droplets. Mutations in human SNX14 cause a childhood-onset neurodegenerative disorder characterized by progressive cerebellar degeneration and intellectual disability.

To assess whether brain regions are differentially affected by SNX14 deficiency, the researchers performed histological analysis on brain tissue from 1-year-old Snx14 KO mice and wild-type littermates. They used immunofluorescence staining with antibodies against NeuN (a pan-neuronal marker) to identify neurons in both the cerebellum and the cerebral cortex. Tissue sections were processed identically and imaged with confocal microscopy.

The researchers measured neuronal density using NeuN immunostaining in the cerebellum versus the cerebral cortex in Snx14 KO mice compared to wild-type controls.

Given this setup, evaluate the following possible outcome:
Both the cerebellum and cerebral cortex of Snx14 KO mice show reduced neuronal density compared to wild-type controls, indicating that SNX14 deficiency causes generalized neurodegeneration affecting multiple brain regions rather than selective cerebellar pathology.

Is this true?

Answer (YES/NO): NO